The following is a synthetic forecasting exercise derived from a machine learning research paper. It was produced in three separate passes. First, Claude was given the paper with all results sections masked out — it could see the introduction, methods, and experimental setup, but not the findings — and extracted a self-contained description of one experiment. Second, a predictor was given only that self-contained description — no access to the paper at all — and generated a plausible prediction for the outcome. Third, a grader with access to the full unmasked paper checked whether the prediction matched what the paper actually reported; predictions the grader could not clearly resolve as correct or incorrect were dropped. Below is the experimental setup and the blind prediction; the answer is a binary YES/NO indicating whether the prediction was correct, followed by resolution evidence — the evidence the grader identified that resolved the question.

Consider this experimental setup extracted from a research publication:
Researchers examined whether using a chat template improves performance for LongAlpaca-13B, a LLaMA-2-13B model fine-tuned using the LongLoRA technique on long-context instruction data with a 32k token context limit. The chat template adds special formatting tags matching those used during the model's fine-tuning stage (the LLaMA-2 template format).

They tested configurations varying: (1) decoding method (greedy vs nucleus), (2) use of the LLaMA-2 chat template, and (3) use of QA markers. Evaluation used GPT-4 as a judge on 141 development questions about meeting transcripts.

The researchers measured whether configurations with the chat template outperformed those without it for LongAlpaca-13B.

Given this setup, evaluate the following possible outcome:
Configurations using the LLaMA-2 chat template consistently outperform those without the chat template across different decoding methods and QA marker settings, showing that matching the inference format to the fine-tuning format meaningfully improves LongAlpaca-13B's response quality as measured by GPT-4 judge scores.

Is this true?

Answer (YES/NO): NO